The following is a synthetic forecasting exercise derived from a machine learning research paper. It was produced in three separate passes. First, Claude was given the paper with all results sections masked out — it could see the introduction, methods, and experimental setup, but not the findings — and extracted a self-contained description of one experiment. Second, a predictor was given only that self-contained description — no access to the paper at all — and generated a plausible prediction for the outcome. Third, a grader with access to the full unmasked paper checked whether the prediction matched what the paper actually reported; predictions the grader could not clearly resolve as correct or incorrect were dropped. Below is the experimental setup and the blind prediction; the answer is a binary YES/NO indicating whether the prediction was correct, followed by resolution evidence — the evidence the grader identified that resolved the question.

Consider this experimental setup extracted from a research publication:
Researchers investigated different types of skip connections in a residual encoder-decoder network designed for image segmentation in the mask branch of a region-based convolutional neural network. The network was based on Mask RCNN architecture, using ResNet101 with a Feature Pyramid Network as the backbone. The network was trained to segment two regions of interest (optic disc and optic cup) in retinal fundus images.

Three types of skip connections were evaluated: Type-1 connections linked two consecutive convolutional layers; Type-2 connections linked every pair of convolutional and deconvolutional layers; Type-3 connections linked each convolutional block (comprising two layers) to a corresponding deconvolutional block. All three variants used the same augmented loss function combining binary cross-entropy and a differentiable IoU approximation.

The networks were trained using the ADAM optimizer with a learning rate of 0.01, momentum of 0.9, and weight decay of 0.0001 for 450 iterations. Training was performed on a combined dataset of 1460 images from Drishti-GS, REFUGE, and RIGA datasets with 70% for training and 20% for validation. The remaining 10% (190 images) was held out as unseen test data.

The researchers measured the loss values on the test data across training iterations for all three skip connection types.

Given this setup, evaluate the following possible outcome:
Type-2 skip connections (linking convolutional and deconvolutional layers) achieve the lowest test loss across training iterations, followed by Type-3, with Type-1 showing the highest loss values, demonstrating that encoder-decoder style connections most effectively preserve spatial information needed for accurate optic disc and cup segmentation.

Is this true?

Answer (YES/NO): NO